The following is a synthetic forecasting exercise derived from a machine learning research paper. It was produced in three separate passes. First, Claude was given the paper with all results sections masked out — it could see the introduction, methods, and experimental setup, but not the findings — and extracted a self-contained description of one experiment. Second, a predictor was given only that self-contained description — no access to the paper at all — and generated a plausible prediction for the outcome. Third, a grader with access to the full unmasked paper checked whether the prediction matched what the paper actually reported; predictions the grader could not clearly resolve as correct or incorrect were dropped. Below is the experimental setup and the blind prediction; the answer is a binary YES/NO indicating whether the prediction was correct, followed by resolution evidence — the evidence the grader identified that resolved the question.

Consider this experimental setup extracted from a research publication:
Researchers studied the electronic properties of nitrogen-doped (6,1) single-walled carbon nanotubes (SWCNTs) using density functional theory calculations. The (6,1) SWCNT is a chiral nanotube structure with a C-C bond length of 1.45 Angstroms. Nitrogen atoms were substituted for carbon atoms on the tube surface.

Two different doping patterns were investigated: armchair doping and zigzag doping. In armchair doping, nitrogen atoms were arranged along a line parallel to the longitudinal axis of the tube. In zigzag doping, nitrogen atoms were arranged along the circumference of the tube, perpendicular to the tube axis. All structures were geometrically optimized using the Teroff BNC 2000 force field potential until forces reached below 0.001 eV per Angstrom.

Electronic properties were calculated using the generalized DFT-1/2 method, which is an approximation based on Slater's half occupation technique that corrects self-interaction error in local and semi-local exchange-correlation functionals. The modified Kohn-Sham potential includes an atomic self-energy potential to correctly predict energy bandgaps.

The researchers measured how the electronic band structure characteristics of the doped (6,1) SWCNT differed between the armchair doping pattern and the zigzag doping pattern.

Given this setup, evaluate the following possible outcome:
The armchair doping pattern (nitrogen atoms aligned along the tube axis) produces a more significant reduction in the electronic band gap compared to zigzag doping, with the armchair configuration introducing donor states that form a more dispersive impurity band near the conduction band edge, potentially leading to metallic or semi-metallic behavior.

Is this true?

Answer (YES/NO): NO